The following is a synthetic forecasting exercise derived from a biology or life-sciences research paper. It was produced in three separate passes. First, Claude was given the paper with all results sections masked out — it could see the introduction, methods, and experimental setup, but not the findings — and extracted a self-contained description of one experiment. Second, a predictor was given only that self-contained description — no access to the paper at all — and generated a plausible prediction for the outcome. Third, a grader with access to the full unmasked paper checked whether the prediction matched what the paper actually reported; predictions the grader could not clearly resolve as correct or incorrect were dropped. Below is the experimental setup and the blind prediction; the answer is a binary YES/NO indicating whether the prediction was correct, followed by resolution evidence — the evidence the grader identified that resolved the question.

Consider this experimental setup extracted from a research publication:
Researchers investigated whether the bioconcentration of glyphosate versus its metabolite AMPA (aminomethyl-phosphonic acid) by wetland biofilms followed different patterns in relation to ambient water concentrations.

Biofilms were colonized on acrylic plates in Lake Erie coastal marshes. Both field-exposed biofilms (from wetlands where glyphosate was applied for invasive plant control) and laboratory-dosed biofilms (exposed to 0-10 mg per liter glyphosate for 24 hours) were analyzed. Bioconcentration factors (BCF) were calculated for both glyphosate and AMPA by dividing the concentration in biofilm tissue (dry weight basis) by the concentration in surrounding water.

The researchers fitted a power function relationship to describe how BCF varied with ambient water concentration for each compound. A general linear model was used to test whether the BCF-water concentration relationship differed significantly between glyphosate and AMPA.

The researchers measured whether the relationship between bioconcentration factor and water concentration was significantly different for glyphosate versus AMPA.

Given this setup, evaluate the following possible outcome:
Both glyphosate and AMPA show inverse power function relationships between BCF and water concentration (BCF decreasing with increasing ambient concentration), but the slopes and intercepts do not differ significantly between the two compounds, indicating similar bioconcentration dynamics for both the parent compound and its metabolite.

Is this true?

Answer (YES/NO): YES